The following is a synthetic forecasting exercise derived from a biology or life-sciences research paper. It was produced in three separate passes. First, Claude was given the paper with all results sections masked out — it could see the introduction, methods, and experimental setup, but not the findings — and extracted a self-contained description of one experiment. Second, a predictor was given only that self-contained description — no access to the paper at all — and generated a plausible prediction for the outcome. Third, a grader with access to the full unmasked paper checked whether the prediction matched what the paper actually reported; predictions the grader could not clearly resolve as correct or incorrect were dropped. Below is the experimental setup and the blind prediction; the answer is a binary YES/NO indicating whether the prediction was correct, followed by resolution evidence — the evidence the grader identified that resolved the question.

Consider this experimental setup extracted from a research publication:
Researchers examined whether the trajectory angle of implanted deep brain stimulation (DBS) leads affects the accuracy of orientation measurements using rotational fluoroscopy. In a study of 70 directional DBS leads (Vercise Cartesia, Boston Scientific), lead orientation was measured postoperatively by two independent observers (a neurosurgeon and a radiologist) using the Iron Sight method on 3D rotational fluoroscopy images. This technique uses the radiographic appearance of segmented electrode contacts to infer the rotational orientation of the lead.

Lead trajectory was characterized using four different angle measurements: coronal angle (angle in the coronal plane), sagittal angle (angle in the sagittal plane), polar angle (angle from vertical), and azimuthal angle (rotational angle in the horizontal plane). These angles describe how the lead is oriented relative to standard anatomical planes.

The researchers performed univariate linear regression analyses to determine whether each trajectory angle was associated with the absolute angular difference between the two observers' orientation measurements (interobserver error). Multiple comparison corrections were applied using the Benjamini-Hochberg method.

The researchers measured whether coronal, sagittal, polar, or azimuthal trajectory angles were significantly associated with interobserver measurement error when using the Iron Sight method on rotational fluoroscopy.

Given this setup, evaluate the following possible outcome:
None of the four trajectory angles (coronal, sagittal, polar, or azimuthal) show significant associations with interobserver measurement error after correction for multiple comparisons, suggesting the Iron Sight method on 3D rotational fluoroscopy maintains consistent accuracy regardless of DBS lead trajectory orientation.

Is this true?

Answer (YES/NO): YES